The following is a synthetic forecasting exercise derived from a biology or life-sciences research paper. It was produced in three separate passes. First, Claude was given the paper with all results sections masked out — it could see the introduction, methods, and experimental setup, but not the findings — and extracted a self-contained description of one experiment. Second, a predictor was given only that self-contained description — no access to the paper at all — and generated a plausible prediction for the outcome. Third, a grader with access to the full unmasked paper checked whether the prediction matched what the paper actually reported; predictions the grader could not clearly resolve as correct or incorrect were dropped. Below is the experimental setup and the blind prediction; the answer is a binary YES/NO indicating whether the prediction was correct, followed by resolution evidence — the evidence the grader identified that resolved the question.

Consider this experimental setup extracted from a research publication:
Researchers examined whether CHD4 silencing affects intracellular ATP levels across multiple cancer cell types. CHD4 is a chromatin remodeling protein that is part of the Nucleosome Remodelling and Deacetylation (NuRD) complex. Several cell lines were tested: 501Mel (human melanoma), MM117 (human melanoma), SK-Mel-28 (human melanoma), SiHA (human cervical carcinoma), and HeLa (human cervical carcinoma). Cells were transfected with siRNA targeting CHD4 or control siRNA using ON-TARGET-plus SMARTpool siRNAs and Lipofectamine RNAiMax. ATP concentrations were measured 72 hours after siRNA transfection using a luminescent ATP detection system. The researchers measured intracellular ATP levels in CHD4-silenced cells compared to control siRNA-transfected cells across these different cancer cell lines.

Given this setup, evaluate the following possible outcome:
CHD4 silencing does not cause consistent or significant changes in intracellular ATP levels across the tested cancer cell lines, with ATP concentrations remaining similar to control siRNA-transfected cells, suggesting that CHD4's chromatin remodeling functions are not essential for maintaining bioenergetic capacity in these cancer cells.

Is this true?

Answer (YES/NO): NO